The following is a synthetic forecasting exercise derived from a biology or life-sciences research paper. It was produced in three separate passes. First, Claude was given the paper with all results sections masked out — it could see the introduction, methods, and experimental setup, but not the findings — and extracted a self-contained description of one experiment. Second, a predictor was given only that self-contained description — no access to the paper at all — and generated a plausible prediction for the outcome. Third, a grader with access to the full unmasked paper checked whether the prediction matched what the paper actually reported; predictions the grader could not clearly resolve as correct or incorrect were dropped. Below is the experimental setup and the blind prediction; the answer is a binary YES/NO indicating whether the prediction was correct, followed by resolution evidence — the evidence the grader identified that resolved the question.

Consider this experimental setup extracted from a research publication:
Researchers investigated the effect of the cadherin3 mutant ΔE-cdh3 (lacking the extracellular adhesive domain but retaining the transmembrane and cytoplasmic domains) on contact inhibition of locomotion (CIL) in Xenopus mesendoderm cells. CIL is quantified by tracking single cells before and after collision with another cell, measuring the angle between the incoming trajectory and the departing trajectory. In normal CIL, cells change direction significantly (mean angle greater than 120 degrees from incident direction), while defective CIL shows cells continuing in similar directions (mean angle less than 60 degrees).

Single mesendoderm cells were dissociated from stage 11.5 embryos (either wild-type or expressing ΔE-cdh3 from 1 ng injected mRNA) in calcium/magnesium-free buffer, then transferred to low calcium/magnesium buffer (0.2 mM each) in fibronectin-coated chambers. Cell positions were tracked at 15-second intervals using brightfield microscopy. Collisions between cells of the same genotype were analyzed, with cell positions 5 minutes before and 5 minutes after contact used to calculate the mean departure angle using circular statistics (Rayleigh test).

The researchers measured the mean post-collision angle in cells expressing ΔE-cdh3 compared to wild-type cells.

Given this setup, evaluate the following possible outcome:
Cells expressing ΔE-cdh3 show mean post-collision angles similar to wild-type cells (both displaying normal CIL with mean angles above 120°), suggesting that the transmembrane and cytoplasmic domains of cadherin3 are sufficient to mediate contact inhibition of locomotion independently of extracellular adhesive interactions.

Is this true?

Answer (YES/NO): NO